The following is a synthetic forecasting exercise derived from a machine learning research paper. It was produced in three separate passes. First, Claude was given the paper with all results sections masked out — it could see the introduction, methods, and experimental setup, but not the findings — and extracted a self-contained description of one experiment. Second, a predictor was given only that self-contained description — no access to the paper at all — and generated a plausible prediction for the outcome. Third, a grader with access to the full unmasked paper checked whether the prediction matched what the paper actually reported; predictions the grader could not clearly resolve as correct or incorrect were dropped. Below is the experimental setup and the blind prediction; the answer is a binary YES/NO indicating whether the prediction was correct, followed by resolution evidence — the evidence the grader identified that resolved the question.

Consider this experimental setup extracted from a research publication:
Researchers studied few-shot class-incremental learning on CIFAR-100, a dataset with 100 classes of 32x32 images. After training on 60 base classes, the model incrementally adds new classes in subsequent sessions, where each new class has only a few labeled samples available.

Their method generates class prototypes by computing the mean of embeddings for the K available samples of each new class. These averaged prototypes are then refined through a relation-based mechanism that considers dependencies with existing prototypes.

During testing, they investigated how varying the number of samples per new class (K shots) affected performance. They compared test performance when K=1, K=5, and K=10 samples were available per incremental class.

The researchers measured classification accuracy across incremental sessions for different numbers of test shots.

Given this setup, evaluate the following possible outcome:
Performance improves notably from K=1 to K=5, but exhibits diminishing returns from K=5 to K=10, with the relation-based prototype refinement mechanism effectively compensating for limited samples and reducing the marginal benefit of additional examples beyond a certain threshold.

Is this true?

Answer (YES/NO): NO